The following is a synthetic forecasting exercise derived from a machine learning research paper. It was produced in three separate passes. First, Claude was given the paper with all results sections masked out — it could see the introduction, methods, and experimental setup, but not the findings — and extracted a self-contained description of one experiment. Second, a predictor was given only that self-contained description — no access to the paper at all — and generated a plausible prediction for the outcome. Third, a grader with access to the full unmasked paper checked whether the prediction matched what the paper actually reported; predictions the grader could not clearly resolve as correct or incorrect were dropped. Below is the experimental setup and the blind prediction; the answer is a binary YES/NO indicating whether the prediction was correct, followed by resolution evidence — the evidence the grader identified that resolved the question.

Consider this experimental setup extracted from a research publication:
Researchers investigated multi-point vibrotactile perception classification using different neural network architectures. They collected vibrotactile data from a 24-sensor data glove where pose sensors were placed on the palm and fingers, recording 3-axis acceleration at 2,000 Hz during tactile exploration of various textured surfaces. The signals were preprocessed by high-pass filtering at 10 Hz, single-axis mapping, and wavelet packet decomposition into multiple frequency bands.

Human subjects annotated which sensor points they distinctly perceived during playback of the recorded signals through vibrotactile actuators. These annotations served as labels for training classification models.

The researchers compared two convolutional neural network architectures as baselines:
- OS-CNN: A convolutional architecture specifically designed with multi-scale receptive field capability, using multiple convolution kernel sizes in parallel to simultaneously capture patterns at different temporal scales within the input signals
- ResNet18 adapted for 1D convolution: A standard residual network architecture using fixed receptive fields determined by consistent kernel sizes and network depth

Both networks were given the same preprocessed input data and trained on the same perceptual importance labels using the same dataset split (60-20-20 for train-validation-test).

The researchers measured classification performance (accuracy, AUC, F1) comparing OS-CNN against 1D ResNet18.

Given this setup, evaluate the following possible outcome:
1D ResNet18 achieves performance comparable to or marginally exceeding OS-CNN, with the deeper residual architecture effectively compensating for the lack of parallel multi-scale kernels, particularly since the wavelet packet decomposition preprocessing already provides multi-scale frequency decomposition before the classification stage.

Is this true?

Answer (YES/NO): NO